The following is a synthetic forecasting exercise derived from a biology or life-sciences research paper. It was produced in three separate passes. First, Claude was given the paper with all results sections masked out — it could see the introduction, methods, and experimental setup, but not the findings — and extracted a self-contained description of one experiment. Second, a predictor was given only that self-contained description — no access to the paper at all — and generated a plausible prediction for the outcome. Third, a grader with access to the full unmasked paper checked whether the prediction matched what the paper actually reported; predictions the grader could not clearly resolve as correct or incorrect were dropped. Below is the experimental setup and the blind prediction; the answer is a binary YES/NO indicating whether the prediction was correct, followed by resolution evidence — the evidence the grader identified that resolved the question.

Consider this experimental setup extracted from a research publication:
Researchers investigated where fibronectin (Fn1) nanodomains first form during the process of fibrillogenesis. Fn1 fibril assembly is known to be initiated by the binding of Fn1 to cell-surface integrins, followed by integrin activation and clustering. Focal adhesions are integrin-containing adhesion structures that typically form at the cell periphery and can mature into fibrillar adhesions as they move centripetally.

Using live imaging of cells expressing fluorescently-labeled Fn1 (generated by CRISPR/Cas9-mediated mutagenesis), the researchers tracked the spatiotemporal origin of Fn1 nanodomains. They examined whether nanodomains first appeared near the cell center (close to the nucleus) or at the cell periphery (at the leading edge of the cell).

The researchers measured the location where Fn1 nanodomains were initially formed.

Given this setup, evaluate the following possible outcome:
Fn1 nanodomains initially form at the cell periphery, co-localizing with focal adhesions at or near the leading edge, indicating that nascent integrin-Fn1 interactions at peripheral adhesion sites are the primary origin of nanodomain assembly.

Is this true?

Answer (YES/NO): YES